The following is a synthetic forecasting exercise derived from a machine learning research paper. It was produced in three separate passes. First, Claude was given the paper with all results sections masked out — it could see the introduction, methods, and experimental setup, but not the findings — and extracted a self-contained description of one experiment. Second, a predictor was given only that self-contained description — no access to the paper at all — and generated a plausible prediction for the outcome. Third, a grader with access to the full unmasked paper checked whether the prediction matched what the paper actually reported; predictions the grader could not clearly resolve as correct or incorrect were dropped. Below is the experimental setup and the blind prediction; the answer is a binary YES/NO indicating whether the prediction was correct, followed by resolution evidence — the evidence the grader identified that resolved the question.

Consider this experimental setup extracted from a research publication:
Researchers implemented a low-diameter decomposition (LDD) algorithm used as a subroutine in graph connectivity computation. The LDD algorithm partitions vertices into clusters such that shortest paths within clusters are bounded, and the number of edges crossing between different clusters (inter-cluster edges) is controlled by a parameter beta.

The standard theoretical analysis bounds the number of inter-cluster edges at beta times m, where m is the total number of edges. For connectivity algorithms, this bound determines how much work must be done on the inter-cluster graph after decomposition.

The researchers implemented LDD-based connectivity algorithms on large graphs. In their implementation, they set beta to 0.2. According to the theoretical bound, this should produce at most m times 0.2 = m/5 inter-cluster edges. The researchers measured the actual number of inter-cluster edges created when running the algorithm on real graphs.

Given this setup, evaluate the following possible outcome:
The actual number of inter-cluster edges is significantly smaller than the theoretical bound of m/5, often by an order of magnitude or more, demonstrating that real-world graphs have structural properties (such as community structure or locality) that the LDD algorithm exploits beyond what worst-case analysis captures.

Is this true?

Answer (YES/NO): NO